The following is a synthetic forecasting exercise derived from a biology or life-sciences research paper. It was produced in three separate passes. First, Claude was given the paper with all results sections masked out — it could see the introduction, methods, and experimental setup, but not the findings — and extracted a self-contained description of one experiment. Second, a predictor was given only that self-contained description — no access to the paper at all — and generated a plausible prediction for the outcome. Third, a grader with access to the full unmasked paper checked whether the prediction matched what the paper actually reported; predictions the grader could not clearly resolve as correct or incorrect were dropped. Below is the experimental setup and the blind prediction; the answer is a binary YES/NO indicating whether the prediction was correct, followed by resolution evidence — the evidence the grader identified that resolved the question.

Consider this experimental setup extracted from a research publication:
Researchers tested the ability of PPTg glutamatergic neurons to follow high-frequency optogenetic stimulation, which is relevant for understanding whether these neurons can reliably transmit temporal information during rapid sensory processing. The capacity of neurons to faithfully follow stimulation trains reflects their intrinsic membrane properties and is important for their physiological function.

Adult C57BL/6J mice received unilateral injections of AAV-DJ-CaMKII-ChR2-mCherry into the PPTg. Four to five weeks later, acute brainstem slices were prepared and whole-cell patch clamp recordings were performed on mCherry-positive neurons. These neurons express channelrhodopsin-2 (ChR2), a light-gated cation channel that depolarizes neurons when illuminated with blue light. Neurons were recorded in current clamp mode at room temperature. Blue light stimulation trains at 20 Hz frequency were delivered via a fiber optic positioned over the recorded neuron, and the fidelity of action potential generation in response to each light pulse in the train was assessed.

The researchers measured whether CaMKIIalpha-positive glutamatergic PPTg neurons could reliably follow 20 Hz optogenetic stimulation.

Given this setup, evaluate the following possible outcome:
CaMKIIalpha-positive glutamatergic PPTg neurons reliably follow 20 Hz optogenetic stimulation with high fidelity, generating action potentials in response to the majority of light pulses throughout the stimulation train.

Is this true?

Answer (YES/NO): YES